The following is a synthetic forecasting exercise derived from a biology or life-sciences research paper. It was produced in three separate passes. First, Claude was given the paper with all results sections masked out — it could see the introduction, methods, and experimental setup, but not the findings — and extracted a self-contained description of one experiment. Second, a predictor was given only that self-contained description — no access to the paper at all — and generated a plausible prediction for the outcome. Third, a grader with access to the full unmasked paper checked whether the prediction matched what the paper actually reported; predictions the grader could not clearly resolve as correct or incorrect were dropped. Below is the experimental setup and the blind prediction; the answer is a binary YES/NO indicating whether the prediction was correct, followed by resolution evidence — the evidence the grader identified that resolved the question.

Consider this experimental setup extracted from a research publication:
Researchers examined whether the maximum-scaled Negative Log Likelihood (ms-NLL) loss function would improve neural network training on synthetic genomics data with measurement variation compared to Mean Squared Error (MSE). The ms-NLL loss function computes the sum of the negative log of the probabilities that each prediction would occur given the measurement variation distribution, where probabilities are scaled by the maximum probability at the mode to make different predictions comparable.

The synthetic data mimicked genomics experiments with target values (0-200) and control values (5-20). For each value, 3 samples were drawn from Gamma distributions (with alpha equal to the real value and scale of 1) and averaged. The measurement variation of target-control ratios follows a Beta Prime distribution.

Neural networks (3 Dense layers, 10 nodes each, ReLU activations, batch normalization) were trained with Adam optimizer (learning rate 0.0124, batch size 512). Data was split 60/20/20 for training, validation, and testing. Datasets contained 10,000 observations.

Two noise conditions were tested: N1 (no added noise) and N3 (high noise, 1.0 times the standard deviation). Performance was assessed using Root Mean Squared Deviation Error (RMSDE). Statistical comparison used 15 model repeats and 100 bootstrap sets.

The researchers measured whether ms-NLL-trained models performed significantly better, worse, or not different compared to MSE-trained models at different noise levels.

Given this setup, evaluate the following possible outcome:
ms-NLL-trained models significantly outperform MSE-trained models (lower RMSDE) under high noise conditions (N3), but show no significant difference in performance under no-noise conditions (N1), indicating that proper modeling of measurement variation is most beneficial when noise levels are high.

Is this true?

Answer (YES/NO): NO